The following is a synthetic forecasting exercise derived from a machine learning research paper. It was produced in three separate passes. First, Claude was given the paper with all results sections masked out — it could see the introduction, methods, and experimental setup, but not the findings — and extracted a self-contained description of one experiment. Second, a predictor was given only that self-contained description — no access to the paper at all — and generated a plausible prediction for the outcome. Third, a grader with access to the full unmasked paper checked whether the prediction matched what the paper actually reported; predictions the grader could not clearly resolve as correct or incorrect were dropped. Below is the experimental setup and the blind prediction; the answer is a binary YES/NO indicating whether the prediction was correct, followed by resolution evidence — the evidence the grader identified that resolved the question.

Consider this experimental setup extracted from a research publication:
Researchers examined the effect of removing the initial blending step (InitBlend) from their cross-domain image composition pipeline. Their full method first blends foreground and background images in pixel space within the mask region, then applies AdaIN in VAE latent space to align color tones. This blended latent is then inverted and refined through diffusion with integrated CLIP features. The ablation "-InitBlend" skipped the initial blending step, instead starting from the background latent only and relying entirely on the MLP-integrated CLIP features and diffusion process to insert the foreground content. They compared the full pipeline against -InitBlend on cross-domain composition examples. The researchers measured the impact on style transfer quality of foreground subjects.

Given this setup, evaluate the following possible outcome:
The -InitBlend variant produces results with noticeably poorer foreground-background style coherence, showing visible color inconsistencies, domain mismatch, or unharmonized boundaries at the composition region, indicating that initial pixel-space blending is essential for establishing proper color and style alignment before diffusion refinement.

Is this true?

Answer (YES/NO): YES